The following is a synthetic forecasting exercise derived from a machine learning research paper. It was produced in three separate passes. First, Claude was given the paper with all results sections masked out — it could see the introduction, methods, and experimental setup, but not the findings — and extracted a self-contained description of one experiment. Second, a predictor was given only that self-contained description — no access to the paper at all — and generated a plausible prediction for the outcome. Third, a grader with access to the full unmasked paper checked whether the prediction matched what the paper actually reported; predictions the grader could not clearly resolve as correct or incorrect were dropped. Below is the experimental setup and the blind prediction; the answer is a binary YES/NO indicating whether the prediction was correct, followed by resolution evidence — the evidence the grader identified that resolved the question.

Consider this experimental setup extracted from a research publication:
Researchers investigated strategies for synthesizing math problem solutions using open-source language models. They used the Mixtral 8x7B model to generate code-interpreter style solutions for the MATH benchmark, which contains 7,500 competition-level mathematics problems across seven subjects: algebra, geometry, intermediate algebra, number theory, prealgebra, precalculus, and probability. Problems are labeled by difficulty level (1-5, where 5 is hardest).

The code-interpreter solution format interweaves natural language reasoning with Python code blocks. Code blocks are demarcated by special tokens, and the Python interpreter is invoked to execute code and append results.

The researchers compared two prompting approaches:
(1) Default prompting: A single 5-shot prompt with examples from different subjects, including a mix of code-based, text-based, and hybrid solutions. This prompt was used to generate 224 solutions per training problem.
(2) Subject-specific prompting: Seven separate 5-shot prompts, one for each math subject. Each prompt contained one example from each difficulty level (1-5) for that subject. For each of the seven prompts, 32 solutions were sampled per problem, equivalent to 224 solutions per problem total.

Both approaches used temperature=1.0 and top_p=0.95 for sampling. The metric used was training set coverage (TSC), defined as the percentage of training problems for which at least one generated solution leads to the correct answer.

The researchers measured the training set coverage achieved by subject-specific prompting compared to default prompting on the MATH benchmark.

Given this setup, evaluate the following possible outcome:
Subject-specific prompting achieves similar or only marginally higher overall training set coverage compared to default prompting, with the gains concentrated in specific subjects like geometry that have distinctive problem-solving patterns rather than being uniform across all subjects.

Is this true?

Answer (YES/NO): NO